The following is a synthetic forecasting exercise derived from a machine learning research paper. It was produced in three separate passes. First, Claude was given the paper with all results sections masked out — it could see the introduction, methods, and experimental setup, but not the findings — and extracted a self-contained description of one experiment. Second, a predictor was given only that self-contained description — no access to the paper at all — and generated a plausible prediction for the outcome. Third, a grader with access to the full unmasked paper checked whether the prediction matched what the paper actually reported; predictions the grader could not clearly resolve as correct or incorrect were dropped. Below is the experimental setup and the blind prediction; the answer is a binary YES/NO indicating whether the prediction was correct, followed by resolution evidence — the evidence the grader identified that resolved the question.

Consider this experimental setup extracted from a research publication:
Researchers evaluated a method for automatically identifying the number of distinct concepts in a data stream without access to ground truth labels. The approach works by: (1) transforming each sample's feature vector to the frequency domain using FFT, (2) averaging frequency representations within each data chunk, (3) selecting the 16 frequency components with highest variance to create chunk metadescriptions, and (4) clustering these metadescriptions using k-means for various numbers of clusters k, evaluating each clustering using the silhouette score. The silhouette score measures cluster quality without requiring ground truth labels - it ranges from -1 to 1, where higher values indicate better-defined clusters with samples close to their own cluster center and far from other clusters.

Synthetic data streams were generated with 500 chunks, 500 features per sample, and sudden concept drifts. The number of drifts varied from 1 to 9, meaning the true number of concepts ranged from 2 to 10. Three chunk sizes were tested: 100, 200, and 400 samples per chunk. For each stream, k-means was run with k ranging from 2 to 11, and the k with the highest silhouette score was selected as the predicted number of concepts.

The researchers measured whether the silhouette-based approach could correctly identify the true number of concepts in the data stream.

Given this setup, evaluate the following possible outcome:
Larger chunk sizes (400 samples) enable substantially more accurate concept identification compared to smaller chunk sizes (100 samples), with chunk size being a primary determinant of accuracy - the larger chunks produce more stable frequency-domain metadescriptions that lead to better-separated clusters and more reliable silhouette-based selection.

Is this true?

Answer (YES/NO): YES